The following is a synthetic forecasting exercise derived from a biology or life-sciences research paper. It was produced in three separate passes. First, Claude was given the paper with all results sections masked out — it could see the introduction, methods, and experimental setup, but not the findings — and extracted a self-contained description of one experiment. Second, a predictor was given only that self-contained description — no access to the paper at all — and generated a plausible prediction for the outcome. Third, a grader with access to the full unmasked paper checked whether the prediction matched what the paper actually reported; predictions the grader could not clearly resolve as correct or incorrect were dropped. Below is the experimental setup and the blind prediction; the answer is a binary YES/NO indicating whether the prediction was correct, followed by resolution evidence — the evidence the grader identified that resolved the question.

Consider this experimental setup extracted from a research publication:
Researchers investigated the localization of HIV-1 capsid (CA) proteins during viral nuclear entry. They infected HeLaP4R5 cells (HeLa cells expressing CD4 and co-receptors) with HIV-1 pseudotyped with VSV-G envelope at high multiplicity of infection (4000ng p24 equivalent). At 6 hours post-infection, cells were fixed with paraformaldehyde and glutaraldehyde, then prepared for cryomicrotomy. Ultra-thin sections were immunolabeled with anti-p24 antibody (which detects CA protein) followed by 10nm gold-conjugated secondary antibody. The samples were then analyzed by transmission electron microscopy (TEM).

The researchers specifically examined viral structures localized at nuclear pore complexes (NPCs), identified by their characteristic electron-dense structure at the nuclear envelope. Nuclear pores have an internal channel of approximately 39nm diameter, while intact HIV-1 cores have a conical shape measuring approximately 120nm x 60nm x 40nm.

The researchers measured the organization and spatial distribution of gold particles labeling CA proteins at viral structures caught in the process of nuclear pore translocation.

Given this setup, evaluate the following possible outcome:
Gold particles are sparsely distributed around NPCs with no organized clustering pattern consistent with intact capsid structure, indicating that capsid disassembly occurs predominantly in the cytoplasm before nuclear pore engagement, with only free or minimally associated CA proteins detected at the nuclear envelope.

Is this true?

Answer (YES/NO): NO